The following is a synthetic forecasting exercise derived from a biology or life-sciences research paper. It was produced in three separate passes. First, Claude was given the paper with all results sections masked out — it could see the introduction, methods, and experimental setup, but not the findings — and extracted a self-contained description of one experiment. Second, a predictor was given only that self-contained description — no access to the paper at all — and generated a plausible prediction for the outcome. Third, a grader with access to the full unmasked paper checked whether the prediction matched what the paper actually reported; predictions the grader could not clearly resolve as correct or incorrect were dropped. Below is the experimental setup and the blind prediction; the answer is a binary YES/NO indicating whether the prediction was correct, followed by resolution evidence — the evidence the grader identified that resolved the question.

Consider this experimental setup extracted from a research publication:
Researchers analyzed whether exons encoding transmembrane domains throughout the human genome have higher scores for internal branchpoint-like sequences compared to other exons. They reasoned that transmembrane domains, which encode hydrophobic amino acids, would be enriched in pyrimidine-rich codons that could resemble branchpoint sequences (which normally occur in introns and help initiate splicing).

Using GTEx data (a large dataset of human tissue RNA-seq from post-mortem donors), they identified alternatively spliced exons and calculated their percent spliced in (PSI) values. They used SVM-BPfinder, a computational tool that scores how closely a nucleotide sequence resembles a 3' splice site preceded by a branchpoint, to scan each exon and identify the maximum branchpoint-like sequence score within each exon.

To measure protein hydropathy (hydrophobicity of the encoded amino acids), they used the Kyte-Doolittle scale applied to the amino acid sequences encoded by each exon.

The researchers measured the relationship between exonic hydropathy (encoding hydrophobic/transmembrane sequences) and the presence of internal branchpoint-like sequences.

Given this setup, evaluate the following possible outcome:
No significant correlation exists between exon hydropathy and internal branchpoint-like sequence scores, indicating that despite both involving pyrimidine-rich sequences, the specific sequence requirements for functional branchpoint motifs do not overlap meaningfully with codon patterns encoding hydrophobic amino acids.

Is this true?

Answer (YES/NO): NO